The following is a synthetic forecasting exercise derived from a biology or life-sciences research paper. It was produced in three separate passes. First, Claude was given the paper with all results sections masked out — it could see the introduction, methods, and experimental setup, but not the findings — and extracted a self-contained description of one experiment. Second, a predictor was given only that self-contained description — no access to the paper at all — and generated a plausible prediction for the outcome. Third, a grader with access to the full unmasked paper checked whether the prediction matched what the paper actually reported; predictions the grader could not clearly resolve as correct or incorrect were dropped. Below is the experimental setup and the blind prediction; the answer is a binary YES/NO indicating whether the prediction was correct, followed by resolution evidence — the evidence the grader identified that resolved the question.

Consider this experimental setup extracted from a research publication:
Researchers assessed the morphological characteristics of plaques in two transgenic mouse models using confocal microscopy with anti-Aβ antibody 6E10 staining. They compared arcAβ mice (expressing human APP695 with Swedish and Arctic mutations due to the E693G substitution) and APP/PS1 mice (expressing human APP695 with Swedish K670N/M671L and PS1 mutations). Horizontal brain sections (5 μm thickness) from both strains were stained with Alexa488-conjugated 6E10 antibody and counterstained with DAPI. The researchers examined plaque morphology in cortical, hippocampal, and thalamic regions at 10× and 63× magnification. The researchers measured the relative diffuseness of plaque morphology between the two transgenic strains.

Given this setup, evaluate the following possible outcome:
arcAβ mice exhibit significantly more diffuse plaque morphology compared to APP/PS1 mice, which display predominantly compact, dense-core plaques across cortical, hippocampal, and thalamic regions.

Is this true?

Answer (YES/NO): NO